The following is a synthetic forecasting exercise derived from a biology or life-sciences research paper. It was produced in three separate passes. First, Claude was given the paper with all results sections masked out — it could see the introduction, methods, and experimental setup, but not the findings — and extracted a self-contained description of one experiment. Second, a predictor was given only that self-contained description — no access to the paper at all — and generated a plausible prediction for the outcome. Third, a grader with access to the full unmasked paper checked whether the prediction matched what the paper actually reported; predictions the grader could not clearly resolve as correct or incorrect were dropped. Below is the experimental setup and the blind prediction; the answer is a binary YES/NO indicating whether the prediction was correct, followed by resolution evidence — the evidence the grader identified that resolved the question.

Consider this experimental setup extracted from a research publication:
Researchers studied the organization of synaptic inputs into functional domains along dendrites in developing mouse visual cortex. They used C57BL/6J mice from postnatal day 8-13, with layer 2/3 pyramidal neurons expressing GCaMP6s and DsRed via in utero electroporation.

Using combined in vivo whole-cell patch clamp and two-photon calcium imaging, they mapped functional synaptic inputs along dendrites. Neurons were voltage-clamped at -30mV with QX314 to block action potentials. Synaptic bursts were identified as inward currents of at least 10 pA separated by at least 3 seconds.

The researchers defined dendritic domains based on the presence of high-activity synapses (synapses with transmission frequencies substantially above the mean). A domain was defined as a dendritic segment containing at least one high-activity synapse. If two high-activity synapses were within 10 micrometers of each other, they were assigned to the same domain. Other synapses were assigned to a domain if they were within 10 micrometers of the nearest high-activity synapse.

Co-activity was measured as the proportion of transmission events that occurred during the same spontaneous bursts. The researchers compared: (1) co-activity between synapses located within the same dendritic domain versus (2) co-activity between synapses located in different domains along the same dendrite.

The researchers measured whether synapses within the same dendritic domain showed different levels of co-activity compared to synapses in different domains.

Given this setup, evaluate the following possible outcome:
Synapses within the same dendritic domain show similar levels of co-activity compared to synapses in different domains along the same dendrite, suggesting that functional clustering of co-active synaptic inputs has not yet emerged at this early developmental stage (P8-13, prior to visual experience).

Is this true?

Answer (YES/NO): NO